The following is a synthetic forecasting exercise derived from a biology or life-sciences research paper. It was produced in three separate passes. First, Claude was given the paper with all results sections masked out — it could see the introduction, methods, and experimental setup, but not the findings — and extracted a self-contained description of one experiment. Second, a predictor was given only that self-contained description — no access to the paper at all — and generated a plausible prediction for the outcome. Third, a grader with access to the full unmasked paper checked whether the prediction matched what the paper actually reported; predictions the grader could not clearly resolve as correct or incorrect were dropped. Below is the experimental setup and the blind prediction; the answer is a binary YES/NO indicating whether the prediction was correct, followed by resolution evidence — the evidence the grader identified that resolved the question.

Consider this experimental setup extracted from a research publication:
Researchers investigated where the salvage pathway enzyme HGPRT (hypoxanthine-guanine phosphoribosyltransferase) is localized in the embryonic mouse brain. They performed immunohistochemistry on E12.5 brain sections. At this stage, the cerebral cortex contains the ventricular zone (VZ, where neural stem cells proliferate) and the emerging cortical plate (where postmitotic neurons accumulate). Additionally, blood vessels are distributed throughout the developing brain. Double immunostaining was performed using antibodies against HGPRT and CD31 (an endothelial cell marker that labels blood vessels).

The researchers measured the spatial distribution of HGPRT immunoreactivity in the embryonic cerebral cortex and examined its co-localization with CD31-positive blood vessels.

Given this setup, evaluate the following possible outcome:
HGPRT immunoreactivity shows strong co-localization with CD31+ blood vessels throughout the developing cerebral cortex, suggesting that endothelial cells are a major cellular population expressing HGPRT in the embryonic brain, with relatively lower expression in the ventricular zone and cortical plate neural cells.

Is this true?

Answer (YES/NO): NO